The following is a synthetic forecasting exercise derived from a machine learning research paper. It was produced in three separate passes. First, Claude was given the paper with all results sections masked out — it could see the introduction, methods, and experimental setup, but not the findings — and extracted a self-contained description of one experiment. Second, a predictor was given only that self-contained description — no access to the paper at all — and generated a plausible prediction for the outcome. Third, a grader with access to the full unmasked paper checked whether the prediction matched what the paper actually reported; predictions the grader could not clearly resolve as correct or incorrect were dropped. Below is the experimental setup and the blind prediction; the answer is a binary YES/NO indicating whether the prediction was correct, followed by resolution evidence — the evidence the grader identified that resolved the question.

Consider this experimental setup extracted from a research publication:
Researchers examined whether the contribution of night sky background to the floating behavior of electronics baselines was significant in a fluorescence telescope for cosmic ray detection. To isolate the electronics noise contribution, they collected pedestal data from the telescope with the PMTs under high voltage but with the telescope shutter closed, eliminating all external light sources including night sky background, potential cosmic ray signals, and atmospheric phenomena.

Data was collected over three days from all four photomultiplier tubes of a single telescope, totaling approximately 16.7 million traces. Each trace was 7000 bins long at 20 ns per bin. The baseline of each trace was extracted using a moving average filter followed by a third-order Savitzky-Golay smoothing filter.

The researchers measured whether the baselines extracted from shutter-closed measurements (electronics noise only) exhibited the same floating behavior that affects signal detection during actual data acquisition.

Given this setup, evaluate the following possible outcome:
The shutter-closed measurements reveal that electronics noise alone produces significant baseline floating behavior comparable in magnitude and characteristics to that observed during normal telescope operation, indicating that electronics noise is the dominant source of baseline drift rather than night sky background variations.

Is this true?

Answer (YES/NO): YES